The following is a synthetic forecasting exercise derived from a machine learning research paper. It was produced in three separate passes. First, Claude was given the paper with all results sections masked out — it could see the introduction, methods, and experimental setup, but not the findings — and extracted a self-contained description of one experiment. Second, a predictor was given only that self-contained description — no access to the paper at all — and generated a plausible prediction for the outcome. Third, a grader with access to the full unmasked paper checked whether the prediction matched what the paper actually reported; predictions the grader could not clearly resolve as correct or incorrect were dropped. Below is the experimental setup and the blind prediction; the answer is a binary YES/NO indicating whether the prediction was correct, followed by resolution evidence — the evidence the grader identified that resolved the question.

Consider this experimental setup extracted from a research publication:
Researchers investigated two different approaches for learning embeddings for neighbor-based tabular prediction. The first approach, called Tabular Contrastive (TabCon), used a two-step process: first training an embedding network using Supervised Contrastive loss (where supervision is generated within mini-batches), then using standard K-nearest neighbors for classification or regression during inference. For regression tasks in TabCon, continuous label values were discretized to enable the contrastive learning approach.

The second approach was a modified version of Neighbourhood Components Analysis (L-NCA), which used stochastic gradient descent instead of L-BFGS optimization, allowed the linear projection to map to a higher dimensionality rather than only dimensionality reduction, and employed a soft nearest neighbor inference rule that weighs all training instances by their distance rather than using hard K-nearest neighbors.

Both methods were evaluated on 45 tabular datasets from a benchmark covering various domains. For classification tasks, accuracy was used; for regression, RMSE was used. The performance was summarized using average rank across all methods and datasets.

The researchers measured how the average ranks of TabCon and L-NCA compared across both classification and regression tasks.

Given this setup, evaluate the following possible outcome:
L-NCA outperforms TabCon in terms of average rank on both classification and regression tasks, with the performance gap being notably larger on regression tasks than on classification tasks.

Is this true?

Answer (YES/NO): NO